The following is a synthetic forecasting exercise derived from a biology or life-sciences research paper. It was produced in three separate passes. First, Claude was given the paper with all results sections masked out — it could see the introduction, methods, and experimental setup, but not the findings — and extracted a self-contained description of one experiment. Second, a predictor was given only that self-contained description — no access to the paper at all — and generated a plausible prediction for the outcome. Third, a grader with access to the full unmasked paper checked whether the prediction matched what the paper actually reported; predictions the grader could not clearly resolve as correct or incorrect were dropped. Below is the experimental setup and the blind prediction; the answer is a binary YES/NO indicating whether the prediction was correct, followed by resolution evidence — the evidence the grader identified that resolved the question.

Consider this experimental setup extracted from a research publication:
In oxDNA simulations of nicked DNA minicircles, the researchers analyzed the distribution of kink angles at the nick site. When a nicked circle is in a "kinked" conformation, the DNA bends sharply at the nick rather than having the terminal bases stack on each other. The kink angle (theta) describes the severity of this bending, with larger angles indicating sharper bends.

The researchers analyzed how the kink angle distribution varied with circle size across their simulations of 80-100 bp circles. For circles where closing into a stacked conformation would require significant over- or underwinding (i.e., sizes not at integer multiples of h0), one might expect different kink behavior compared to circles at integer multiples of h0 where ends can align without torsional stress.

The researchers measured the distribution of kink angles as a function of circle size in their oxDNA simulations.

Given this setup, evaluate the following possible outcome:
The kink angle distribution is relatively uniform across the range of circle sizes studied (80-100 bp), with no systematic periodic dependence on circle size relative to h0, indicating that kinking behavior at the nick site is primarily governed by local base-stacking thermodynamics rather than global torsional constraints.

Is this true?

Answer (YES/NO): NO